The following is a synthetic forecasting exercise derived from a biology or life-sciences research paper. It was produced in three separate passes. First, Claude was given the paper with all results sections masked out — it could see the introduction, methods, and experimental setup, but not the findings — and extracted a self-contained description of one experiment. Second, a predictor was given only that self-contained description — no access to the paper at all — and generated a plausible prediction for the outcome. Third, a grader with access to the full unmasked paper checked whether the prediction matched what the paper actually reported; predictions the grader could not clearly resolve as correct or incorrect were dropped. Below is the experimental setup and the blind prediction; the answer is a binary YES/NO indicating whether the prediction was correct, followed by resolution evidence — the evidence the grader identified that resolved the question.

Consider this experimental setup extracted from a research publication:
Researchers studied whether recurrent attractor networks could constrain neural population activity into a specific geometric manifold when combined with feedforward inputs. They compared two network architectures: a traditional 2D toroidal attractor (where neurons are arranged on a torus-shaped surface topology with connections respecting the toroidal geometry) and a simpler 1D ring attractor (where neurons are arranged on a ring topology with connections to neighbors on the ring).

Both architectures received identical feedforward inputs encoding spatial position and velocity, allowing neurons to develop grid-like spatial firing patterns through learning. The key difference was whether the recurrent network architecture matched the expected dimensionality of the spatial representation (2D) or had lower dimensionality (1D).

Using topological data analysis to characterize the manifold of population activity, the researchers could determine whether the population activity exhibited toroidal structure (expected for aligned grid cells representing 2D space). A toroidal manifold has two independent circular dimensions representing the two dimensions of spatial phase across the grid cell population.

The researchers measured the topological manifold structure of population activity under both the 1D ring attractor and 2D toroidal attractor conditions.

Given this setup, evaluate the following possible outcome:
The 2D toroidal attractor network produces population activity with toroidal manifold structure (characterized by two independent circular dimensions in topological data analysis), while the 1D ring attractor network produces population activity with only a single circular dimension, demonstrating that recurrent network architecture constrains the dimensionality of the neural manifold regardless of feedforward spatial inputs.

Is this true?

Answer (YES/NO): NO